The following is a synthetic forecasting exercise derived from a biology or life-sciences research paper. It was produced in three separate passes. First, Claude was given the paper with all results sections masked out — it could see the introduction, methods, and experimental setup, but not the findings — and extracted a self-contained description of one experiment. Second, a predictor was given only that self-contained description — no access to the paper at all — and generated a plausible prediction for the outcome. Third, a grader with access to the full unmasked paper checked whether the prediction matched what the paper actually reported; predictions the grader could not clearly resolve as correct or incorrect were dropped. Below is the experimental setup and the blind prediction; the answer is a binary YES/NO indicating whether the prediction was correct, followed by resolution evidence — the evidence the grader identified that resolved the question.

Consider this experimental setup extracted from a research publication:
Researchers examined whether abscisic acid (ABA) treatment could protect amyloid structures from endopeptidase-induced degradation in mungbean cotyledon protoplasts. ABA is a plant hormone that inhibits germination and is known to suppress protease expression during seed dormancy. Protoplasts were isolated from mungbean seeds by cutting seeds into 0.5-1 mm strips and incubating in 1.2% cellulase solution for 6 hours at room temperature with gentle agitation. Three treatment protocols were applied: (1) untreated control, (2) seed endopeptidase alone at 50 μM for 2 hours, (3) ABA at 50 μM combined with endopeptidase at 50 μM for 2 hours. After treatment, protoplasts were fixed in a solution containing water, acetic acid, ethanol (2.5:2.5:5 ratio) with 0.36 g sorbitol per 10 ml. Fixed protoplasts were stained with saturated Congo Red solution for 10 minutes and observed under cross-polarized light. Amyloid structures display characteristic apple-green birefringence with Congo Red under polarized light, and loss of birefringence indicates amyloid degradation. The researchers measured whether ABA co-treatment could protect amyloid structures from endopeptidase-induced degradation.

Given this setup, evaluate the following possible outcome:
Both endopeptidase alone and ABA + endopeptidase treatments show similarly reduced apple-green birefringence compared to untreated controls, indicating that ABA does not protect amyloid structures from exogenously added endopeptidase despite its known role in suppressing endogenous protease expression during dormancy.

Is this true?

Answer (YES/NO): YES